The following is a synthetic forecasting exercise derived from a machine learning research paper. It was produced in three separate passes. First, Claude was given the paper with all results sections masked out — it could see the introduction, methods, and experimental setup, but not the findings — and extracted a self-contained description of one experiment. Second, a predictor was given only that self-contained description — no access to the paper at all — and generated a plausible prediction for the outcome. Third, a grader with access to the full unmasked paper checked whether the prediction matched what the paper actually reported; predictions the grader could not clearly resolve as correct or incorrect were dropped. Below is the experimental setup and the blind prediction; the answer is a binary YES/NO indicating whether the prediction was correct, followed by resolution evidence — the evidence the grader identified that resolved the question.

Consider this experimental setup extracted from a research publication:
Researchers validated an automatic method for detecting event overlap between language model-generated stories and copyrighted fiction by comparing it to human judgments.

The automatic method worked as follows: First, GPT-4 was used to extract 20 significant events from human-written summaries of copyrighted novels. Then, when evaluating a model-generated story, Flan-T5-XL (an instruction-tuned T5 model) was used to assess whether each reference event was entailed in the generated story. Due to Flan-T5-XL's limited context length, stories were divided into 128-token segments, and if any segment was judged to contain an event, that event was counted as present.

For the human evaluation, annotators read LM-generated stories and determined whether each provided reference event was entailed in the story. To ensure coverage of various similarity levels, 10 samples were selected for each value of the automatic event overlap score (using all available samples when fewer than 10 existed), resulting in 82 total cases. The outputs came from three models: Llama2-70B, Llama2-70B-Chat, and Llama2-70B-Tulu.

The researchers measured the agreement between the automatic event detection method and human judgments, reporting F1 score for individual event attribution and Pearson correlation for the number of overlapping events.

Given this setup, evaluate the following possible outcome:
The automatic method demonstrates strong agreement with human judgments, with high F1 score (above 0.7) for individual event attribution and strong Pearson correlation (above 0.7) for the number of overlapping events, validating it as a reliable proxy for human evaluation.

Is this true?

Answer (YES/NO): NO